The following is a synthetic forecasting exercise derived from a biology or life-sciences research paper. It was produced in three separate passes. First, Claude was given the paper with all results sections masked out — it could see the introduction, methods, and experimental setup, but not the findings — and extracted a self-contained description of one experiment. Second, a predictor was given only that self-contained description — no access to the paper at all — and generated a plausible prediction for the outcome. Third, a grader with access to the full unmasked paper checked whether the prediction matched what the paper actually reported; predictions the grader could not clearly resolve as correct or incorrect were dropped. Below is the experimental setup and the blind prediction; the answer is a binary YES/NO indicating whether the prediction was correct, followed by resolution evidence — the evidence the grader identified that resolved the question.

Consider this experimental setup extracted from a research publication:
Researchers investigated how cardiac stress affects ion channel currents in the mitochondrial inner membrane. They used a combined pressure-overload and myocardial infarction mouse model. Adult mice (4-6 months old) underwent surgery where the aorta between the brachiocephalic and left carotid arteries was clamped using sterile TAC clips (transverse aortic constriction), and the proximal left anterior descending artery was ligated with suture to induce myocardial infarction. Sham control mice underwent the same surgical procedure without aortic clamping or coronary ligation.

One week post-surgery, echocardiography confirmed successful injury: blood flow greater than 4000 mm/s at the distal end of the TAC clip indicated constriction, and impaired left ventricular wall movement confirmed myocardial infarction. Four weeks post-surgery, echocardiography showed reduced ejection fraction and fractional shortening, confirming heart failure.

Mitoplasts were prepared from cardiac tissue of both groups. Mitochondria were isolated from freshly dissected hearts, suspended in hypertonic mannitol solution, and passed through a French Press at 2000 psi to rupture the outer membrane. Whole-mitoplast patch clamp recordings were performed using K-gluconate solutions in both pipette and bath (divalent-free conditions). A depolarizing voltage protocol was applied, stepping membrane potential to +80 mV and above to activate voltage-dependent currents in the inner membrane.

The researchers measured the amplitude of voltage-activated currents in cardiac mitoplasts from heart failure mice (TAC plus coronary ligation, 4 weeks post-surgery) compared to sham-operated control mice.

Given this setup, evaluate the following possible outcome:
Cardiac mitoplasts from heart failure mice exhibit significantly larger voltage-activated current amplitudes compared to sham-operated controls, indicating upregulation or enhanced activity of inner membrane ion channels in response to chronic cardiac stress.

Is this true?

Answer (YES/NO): YES